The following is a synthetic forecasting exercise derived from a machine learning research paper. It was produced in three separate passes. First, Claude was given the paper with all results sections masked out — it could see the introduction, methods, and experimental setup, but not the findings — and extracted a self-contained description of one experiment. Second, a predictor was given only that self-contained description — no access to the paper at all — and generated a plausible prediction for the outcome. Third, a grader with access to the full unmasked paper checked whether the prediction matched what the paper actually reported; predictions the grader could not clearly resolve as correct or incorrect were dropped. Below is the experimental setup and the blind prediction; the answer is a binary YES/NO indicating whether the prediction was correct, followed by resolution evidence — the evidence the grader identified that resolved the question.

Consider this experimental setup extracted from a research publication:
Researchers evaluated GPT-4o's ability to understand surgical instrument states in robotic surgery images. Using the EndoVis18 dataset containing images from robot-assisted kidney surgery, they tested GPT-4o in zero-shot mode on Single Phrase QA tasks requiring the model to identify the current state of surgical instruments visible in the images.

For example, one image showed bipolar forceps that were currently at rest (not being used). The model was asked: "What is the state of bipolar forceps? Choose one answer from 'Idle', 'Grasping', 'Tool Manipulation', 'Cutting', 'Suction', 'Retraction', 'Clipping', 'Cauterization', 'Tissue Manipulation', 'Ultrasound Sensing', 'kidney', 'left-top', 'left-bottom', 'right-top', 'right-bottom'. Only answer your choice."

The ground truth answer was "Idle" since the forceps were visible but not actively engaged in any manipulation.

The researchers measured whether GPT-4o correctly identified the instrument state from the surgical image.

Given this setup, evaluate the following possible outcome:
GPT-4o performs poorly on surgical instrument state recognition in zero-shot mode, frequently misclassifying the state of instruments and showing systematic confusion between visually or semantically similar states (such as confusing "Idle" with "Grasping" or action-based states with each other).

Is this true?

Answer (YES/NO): NO